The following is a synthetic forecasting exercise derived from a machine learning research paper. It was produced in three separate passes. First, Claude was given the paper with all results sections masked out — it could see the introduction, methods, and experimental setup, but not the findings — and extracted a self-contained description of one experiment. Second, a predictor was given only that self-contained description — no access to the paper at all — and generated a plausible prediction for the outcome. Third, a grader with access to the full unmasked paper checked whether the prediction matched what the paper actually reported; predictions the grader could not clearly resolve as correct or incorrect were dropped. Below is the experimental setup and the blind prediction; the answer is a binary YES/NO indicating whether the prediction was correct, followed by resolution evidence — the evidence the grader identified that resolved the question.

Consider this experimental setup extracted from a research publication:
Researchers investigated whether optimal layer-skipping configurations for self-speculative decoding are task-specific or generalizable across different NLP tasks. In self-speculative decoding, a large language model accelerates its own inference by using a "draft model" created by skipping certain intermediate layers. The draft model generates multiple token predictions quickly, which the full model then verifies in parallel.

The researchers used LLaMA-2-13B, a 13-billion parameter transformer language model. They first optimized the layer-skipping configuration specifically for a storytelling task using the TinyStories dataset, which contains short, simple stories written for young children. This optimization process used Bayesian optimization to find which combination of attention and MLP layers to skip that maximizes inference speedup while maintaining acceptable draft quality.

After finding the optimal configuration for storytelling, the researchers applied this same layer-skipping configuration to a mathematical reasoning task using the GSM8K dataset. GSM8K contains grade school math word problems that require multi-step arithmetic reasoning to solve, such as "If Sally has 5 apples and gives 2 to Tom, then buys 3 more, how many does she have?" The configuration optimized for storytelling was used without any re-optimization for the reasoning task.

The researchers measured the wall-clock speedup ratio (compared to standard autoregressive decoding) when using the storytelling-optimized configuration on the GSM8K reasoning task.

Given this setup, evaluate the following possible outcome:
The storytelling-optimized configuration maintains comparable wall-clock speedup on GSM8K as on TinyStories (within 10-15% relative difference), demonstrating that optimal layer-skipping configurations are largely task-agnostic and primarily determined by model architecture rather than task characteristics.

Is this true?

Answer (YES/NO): NO